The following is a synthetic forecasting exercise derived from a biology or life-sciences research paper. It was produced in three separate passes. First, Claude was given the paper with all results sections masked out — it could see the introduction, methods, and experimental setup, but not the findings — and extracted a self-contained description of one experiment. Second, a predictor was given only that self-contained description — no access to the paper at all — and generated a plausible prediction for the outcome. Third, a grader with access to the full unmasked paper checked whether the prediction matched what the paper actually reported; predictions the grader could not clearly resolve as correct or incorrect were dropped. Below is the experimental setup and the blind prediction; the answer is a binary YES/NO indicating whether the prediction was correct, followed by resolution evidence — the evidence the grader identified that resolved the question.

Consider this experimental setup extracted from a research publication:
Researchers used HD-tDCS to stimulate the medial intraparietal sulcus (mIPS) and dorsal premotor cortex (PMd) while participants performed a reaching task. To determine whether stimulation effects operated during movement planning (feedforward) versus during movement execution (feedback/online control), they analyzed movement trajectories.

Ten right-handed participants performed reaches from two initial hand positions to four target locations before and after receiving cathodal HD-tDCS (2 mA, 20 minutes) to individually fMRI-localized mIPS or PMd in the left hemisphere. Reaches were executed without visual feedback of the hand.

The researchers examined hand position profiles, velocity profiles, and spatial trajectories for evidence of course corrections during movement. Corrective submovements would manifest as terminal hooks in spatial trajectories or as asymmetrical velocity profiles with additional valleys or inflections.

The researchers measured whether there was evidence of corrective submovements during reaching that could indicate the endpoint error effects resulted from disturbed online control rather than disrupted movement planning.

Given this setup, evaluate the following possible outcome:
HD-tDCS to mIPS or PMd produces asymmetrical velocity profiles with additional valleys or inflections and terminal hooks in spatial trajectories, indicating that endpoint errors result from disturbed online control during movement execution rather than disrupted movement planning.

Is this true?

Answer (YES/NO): NO